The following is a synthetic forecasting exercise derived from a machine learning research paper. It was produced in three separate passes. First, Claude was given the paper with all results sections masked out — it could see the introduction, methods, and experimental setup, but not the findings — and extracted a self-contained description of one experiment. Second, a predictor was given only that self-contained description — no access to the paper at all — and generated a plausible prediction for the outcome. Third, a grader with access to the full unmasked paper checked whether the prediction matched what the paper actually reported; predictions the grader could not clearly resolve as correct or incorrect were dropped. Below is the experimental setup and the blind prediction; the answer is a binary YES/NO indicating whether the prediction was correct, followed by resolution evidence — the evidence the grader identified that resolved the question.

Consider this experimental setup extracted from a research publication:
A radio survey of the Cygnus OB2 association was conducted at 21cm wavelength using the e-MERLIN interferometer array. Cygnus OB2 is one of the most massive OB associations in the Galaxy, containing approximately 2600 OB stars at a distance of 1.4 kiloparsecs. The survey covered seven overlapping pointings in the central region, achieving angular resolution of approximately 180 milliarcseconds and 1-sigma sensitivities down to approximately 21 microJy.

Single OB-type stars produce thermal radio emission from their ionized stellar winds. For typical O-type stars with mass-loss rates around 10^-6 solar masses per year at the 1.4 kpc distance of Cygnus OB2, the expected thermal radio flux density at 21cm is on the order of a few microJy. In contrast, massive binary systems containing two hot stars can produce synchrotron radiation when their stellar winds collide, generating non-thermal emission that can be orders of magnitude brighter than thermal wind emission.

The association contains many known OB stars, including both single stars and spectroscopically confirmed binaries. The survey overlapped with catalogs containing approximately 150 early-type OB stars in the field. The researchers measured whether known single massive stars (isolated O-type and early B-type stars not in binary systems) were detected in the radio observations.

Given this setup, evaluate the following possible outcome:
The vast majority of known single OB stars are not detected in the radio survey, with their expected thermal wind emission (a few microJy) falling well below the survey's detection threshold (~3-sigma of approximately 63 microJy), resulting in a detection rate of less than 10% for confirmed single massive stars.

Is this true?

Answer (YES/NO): YES